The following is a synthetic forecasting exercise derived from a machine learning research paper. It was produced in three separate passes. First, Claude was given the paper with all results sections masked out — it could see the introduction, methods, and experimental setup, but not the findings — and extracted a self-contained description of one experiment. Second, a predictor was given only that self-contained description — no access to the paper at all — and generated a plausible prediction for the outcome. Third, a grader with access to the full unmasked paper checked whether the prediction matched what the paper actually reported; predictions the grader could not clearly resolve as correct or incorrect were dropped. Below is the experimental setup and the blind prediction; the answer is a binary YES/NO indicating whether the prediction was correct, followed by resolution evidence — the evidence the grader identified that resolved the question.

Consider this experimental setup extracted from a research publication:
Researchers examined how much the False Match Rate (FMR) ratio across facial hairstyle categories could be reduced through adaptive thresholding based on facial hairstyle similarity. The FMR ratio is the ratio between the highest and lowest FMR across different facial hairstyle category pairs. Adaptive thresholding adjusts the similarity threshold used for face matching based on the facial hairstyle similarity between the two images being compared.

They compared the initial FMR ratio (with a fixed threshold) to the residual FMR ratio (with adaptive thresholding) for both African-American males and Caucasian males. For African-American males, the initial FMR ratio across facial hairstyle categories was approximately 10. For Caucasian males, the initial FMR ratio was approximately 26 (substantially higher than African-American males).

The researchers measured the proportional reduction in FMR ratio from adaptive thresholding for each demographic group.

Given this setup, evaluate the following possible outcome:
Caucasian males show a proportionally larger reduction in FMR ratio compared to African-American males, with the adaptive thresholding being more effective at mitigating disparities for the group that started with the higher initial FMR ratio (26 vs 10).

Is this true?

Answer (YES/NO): YES